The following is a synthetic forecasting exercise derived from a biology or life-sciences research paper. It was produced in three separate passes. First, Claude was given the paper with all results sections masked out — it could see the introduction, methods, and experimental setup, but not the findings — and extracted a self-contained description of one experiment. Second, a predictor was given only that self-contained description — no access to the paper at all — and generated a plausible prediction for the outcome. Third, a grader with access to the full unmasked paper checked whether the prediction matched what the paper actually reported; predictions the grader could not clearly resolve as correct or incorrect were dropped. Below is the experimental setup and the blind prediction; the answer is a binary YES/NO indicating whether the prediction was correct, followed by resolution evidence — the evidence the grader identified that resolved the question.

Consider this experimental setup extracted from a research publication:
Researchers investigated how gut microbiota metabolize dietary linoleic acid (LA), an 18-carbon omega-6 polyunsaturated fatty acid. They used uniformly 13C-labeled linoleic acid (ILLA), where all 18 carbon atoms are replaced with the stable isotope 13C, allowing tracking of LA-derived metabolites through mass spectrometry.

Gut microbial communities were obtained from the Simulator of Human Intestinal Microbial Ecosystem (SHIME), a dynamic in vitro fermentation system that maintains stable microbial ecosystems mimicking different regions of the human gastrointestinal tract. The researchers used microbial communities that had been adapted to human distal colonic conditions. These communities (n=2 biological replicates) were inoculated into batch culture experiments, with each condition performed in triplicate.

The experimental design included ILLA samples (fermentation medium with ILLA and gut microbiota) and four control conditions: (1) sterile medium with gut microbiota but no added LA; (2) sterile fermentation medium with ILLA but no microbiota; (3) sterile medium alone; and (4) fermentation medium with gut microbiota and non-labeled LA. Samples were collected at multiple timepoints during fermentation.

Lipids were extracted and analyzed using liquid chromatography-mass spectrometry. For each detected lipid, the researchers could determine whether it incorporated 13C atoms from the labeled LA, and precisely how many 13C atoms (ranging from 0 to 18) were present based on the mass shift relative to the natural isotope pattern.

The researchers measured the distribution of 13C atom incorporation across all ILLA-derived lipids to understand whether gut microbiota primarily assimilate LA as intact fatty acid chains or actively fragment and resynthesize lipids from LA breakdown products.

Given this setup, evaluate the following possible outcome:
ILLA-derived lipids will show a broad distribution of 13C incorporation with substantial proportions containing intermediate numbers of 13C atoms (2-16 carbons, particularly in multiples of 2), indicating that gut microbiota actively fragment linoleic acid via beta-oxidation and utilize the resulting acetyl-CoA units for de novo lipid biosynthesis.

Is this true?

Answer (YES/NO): YES